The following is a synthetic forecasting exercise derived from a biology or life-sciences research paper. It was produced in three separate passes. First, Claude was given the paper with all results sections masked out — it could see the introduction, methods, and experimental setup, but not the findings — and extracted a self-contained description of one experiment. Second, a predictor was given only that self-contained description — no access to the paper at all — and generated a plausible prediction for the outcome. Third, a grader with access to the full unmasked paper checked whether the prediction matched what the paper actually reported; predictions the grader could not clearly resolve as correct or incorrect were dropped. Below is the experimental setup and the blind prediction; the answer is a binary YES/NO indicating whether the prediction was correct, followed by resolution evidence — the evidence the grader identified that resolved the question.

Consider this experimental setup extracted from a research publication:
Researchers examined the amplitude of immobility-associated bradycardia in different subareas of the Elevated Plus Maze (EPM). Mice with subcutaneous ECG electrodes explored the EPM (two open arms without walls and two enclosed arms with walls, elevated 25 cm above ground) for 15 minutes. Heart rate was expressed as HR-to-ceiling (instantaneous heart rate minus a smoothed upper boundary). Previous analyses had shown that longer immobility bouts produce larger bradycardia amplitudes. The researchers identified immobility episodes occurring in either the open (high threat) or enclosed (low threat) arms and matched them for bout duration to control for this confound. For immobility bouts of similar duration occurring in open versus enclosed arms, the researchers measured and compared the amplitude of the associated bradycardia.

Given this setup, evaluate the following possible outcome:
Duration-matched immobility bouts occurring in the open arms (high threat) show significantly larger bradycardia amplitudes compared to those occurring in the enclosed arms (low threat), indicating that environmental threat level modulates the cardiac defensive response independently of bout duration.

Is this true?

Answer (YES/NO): NO